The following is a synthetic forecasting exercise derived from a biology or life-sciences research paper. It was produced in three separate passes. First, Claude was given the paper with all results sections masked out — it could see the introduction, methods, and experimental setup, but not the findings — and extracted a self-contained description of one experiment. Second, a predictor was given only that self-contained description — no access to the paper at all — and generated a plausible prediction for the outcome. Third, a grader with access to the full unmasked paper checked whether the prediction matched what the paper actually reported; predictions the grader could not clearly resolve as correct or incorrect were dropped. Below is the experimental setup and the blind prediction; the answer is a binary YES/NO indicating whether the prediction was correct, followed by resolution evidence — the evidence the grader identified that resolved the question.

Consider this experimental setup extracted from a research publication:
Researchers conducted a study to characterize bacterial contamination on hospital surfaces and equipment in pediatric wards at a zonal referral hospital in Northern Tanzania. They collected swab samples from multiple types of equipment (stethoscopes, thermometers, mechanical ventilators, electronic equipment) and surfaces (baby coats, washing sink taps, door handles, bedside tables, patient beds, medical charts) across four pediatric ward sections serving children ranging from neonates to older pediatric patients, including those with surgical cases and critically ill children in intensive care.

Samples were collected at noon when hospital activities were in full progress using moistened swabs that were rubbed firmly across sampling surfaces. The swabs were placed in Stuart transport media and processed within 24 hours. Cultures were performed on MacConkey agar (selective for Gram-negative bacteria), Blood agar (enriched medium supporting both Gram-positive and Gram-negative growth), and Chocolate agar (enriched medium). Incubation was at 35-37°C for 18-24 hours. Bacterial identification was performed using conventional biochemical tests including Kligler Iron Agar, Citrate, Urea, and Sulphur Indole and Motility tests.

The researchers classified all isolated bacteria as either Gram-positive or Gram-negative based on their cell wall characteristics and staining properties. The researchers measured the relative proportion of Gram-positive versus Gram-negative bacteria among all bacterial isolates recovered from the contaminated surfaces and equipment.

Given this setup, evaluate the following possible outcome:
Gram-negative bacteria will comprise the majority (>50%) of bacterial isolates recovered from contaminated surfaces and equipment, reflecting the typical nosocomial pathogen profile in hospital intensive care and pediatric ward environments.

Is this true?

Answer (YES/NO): YES